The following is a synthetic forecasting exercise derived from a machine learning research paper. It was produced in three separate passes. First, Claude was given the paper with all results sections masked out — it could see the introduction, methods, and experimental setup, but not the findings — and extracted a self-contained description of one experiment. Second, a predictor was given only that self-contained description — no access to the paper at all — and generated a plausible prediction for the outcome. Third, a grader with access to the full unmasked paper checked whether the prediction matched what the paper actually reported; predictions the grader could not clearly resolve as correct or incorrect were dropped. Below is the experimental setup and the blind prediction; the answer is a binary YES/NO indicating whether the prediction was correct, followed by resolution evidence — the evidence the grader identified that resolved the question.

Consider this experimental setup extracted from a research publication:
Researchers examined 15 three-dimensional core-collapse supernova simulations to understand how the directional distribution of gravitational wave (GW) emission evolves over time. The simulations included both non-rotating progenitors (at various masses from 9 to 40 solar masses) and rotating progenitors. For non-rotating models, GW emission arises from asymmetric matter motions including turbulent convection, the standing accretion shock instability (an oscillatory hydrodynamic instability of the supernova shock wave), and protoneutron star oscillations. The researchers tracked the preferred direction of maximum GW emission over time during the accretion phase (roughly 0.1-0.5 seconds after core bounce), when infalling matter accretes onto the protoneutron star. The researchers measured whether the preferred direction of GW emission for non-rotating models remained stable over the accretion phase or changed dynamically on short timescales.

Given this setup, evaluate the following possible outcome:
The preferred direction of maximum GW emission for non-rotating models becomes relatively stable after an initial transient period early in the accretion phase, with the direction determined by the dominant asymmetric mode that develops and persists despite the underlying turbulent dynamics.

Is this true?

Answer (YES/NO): NO